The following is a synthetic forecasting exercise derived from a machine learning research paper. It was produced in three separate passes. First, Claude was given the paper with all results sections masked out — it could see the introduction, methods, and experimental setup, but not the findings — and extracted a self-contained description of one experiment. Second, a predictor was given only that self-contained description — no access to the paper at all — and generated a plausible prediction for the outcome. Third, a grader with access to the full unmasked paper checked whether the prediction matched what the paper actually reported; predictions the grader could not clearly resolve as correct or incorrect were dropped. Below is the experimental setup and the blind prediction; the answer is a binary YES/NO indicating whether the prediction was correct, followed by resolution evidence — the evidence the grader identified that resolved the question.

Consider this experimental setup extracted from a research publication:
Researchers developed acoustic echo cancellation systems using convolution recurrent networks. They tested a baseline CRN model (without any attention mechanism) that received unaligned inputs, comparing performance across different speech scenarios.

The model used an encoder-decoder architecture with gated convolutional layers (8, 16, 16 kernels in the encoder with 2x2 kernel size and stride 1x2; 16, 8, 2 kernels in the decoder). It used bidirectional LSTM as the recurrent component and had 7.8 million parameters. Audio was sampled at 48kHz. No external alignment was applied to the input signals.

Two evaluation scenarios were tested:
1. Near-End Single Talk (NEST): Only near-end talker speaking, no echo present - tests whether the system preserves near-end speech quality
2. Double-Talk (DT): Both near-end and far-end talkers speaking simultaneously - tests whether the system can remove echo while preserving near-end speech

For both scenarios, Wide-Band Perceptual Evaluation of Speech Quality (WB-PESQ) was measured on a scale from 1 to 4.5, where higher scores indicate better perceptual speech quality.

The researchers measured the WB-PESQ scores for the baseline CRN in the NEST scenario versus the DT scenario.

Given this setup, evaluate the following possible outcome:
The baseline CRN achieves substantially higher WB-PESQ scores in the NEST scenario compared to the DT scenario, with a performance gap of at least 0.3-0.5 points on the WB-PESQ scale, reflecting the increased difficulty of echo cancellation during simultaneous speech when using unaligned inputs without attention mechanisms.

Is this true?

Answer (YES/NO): YES